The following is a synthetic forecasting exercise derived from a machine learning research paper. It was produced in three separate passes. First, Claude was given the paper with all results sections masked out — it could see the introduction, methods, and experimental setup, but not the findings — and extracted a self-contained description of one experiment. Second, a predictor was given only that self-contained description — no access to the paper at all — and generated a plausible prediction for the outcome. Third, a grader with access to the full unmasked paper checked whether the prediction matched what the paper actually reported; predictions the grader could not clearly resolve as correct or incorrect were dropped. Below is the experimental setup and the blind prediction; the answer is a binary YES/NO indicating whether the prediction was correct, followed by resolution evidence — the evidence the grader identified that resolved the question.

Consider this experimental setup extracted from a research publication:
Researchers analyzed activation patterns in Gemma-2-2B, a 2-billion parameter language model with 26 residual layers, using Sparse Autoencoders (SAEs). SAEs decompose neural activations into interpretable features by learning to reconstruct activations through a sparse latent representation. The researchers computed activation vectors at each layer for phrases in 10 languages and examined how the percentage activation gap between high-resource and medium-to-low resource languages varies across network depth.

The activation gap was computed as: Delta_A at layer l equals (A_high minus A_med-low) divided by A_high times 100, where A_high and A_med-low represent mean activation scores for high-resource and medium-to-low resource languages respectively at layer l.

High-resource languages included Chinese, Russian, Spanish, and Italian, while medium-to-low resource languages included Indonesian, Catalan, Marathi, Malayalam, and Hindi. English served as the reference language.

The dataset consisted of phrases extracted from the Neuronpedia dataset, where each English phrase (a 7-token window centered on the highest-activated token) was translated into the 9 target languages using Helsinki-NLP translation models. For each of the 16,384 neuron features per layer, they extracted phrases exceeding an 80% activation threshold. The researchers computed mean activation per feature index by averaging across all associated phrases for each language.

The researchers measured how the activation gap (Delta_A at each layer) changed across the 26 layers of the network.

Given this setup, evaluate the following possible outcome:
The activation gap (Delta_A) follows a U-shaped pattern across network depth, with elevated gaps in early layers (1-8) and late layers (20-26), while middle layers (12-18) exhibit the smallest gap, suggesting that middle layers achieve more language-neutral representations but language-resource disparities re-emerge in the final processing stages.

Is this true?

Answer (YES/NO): NO